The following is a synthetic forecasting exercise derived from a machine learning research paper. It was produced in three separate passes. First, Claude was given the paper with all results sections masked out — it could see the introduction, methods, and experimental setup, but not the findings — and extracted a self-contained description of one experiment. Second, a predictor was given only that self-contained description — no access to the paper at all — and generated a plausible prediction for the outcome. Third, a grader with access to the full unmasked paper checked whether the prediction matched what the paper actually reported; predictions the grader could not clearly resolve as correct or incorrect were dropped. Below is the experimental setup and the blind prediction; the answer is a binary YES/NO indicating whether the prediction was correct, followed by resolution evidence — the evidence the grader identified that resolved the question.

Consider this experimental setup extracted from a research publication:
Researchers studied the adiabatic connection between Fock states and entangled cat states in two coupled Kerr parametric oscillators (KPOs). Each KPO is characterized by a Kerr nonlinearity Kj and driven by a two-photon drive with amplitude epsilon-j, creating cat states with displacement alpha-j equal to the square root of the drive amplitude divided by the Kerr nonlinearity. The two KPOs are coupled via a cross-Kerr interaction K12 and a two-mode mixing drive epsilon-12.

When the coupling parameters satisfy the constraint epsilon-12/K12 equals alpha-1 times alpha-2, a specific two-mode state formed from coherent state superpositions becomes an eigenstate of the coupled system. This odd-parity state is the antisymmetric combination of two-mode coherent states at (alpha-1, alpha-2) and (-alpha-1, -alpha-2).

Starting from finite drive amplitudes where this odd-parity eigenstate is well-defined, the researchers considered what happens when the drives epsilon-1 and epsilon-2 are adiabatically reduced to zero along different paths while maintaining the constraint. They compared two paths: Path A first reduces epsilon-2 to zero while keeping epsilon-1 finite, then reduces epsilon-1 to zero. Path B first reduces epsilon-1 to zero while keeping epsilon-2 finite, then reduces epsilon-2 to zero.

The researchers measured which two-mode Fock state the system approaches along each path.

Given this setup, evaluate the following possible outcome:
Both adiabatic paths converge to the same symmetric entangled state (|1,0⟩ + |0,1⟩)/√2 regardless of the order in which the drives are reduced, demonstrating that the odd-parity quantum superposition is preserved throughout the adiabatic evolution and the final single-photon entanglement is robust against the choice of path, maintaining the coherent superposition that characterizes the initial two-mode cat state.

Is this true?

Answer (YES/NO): NO